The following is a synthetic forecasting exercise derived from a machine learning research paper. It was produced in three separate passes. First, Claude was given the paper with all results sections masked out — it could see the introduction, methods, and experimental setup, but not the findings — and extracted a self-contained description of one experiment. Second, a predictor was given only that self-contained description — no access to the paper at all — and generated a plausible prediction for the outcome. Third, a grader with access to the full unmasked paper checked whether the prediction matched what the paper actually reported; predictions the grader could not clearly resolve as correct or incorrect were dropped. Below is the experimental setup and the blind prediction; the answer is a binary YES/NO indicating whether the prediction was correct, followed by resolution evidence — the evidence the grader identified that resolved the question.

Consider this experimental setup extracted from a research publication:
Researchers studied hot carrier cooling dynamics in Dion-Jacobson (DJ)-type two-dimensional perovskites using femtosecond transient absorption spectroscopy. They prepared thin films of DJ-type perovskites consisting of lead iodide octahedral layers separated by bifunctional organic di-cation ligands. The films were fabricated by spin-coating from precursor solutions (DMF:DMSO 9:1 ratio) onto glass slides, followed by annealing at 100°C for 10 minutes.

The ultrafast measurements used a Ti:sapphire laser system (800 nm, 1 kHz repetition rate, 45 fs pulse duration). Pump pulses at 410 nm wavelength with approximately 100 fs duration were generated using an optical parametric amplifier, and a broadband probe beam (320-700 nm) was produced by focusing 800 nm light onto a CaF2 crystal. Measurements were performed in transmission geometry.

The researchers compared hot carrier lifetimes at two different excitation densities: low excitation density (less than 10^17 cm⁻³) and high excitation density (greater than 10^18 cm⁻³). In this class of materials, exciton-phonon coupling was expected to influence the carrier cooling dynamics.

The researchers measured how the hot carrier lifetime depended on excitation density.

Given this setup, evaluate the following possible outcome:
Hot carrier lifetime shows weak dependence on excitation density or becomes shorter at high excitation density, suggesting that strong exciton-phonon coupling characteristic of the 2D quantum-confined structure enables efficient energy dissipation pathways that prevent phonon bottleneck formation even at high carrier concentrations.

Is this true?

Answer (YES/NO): NO